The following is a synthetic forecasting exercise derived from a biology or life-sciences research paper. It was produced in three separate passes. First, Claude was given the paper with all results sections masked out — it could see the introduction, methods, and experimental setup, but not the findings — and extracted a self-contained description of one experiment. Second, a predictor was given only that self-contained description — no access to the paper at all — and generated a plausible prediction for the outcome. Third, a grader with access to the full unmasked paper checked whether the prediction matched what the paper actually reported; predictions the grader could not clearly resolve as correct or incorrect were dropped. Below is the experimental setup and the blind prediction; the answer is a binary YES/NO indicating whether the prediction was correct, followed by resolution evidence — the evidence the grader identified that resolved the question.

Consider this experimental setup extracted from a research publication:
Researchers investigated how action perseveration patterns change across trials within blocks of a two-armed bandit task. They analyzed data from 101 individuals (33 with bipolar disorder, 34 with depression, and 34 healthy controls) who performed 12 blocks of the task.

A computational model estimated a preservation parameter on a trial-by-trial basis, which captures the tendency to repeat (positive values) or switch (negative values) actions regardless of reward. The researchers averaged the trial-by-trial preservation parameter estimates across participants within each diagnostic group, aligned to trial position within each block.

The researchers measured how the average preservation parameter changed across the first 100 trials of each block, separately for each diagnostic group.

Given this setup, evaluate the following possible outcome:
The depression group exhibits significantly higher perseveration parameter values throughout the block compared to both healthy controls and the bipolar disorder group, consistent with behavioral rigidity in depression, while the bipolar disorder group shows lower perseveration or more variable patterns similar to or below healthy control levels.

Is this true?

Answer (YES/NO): NO